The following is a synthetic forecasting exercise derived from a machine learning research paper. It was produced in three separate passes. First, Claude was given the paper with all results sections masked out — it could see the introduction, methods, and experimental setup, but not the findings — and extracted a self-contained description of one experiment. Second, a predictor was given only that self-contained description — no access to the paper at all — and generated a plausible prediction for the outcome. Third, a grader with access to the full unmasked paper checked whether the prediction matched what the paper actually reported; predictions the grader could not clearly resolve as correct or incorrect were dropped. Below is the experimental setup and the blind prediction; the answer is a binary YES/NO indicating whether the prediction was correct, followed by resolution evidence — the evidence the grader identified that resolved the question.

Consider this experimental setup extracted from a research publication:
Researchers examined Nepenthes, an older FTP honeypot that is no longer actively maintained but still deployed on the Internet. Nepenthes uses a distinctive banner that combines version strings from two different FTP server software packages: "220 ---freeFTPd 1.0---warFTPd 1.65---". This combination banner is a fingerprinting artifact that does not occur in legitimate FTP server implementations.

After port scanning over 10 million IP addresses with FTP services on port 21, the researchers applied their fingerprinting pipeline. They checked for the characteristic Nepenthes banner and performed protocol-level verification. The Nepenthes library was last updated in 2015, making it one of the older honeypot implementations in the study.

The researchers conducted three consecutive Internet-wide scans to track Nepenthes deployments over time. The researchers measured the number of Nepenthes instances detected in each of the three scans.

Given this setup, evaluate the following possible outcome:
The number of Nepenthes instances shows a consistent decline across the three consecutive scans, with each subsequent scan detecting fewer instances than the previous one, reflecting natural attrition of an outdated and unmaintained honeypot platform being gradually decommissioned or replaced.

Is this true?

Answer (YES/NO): NO